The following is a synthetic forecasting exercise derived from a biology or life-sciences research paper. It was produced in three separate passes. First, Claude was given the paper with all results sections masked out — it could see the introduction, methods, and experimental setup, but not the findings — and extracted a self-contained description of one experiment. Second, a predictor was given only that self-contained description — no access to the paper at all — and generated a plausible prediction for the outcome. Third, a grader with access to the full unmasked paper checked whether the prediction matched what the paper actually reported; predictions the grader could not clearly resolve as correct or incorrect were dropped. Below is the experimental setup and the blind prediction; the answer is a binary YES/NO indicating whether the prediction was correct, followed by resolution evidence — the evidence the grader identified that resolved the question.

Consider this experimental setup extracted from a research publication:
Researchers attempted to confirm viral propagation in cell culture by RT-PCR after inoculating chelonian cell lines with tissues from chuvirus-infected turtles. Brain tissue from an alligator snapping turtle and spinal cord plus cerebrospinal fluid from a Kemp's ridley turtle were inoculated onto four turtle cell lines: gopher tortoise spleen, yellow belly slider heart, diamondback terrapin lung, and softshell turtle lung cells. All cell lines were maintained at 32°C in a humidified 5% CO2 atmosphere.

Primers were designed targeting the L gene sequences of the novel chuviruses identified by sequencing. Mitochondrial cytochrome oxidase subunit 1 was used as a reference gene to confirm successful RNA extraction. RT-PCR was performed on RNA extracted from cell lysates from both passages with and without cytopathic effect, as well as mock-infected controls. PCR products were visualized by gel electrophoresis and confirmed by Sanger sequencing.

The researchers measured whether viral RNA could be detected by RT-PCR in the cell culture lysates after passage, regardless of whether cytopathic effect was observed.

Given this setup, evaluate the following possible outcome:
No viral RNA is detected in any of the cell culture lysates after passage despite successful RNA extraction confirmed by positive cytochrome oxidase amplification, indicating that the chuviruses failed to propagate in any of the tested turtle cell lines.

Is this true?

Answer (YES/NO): NO